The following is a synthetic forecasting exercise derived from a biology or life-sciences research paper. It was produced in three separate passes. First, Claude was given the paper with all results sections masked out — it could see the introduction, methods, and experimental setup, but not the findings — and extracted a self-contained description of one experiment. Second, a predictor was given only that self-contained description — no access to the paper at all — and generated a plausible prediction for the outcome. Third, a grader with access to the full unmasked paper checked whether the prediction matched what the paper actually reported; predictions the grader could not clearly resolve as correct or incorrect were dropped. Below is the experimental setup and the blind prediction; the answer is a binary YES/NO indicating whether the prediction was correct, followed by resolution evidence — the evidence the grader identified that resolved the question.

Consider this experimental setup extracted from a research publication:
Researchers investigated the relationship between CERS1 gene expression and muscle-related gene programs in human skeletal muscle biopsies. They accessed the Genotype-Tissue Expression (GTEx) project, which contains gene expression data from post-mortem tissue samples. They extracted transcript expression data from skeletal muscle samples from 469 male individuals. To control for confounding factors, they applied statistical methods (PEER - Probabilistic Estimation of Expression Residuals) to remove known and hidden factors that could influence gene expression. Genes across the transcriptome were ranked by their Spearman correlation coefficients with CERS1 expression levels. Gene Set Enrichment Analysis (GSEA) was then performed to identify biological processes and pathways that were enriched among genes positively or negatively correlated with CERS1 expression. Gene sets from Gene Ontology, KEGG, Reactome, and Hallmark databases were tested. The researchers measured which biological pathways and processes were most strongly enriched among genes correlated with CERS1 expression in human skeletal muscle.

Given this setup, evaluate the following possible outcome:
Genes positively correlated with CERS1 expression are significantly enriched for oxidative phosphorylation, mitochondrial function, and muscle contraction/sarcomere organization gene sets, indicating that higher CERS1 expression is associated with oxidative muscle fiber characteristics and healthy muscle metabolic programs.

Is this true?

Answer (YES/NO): NO